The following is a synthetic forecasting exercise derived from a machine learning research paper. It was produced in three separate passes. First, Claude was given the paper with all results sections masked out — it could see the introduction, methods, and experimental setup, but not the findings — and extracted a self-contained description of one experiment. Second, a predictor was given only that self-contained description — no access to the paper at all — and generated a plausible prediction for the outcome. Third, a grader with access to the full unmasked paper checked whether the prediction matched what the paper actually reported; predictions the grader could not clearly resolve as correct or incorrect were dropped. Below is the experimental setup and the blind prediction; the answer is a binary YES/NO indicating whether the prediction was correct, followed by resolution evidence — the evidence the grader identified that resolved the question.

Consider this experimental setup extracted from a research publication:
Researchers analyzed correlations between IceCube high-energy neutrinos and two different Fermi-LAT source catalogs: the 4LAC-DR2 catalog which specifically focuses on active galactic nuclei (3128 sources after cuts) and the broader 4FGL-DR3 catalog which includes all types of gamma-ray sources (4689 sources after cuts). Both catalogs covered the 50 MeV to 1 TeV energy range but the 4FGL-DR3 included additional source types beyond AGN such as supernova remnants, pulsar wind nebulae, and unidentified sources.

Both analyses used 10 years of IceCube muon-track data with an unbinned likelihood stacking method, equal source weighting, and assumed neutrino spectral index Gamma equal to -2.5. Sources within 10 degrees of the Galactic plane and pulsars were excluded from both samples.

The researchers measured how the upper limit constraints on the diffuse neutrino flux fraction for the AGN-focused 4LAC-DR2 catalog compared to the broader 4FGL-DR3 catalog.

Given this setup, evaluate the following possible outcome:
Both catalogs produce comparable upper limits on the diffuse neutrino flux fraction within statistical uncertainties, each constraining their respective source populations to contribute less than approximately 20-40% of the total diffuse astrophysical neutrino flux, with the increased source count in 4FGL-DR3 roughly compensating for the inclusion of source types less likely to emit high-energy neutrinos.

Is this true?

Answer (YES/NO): NO